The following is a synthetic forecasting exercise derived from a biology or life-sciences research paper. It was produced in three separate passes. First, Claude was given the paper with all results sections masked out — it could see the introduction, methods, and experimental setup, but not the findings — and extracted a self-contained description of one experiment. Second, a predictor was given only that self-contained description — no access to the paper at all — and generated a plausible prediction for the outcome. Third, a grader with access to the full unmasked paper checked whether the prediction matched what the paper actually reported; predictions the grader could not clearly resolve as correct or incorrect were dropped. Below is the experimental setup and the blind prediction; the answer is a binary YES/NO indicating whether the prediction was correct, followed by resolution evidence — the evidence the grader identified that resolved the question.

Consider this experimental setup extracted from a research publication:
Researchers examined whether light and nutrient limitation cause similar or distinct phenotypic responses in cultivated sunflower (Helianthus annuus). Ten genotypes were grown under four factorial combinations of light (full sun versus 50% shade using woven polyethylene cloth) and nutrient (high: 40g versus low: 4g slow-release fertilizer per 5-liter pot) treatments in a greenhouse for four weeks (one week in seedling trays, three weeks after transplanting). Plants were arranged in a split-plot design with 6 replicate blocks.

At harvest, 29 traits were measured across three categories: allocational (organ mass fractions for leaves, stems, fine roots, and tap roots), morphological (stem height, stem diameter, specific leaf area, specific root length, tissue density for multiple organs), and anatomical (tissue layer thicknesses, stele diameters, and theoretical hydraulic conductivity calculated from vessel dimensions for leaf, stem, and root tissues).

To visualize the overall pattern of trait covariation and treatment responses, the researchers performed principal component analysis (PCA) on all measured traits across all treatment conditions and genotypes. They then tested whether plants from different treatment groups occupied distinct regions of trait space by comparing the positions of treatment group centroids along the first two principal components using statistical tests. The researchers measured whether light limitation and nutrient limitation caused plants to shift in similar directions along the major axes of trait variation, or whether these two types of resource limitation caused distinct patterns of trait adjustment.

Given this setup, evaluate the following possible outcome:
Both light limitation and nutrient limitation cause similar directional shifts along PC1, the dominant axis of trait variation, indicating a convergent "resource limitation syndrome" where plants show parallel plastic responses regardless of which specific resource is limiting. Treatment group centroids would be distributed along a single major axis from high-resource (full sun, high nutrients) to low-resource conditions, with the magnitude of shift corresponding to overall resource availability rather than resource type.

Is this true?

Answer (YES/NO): NO